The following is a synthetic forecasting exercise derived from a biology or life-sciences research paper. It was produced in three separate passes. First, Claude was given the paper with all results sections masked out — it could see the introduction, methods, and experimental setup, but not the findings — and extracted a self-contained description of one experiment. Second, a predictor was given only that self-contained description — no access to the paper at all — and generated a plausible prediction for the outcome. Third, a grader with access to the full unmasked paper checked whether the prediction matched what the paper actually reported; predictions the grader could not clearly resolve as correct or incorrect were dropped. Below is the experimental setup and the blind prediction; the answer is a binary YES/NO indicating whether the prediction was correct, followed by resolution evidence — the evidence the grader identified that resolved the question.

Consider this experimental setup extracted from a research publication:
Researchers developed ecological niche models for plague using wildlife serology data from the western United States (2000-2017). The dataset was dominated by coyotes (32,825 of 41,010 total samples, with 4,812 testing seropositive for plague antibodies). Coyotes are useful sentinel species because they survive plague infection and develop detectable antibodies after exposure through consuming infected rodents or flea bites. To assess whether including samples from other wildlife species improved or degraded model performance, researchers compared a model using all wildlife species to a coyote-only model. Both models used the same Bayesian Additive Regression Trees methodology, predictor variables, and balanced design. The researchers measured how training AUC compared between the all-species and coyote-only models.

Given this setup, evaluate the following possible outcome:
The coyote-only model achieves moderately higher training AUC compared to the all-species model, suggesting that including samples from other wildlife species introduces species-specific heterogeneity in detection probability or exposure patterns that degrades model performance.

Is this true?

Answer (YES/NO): NO